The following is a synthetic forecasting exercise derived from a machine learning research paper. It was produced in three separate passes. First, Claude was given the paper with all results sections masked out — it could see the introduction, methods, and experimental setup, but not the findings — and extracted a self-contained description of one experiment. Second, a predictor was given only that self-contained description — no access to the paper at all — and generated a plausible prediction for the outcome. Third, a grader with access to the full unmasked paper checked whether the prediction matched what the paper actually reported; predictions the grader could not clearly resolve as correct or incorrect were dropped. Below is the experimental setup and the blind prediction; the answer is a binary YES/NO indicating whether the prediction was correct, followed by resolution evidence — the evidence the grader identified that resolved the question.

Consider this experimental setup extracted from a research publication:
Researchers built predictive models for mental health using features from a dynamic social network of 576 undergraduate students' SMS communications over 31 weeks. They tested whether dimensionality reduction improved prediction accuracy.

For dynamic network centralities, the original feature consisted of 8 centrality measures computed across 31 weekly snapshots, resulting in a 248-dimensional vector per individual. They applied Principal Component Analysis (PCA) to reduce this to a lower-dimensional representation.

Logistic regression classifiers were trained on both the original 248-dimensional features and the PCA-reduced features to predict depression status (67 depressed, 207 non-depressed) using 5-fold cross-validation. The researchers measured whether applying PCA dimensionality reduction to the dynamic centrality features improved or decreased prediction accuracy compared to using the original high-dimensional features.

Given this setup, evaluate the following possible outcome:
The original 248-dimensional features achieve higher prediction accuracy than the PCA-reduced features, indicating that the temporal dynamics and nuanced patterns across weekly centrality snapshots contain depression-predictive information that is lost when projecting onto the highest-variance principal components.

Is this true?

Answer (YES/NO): NO